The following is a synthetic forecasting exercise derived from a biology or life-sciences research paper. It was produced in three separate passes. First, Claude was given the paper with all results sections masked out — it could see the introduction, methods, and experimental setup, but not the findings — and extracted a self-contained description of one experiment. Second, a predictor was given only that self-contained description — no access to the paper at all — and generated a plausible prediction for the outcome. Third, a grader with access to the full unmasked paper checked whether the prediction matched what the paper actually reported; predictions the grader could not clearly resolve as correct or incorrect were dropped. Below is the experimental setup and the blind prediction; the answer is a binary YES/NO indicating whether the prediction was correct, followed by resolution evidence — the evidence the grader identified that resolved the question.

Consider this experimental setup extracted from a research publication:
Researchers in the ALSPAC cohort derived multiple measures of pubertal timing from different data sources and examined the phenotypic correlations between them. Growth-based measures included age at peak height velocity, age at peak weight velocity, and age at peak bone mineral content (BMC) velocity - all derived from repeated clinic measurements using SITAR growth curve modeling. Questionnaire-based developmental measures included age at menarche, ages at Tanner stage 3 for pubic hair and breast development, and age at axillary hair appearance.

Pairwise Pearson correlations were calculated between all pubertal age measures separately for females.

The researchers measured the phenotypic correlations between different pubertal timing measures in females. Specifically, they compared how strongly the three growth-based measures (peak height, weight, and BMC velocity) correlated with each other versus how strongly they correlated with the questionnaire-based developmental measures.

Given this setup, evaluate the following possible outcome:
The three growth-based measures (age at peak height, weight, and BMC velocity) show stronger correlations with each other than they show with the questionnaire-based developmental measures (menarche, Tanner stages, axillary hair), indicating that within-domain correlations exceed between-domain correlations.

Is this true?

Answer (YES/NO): NO